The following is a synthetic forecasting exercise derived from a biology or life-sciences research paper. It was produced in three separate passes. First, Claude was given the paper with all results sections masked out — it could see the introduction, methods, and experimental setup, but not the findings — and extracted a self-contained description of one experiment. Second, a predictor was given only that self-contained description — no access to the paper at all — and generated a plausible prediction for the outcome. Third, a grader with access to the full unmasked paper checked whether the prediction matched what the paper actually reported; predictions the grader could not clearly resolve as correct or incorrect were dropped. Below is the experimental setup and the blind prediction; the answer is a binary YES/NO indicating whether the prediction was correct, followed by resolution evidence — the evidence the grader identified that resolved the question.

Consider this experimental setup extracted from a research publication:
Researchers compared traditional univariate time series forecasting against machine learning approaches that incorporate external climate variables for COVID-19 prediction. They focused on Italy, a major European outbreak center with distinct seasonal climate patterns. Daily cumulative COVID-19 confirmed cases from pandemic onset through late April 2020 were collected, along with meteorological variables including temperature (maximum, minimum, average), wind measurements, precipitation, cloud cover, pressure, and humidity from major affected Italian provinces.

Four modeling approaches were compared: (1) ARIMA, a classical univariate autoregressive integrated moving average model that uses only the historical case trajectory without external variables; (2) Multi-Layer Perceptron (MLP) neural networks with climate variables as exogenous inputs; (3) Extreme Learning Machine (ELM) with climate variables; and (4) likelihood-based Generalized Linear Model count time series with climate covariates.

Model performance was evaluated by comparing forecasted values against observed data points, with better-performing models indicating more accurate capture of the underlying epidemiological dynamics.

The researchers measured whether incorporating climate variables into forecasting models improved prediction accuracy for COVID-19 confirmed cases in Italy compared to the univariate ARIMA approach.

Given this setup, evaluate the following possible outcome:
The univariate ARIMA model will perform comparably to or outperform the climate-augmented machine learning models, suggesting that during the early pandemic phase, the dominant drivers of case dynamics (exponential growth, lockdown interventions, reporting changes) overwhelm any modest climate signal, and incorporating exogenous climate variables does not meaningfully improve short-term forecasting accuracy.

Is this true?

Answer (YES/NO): YES